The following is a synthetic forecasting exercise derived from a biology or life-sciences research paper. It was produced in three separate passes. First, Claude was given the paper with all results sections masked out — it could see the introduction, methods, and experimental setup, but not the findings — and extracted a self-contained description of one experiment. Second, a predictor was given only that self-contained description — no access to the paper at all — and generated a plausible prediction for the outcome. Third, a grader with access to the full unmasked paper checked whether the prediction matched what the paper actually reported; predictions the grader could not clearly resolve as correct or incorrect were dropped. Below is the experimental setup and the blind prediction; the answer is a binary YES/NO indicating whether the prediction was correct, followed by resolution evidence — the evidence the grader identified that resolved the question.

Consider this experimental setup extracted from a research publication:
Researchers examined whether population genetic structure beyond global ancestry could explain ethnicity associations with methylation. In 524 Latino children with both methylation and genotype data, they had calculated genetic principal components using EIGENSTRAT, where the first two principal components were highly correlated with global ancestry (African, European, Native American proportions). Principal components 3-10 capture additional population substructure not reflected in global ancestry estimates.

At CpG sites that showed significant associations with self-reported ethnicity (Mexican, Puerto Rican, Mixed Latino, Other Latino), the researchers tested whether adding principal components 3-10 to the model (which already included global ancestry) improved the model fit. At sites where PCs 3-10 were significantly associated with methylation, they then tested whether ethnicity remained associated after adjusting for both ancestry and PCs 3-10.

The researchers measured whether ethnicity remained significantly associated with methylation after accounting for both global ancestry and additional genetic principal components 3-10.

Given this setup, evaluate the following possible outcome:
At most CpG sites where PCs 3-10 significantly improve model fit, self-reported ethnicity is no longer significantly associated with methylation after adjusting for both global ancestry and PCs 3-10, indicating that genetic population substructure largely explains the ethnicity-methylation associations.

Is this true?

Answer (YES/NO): NO